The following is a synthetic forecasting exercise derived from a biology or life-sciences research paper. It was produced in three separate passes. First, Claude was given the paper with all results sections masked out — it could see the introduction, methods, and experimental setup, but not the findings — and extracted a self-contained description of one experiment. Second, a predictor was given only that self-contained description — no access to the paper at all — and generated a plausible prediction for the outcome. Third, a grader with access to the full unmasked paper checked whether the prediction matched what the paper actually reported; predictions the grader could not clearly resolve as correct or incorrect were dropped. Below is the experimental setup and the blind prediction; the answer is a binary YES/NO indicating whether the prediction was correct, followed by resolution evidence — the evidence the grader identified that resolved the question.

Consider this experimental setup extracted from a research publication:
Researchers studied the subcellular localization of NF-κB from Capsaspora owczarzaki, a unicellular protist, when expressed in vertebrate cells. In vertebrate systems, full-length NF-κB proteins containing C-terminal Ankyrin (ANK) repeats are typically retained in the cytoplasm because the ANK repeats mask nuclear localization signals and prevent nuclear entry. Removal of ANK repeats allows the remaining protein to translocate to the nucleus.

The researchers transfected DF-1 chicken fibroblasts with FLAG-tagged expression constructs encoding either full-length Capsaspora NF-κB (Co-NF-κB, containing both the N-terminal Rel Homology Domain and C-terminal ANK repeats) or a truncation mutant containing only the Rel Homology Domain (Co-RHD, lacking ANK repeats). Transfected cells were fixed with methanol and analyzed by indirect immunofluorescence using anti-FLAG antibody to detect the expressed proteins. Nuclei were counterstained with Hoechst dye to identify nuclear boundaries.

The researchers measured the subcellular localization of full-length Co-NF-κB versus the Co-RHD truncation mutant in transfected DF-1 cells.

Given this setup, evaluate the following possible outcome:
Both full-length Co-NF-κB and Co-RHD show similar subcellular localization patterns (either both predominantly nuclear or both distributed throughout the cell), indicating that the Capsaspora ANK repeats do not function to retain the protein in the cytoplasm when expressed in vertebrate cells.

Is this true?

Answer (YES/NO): NO